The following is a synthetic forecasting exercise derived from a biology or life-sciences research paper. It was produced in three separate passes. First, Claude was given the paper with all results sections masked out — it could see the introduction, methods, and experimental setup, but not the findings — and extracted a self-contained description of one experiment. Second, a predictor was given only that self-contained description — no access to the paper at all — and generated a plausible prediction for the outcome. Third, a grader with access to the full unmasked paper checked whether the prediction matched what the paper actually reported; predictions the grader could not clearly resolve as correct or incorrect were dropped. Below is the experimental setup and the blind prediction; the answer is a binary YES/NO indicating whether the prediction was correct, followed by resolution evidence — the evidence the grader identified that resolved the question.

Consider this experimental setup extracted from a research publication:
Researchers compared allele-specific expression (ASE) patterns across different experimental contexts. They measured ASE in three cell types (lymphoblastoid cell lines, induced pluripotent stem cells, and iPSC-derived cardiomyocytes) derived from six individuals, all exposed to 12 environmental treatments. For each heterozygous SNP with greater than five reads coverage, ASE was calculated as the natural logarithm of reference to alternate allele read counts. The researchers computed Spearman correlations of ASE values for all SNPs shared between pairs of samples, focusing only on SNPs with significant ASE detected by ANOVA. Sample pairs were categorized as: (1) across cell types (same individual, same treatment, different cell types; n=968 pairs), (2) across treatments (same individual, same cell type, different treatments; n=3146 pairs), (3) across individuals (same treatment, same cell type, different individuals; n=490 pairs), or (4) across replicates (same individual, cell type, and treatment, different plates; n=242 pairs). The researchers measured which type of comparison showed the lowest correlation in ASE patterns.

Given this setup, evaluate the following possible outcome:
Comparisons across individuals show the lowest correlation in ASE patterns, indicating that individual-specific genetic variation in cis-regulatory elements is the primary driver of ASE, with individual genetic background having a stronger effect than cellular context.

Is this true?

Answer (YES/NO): NO